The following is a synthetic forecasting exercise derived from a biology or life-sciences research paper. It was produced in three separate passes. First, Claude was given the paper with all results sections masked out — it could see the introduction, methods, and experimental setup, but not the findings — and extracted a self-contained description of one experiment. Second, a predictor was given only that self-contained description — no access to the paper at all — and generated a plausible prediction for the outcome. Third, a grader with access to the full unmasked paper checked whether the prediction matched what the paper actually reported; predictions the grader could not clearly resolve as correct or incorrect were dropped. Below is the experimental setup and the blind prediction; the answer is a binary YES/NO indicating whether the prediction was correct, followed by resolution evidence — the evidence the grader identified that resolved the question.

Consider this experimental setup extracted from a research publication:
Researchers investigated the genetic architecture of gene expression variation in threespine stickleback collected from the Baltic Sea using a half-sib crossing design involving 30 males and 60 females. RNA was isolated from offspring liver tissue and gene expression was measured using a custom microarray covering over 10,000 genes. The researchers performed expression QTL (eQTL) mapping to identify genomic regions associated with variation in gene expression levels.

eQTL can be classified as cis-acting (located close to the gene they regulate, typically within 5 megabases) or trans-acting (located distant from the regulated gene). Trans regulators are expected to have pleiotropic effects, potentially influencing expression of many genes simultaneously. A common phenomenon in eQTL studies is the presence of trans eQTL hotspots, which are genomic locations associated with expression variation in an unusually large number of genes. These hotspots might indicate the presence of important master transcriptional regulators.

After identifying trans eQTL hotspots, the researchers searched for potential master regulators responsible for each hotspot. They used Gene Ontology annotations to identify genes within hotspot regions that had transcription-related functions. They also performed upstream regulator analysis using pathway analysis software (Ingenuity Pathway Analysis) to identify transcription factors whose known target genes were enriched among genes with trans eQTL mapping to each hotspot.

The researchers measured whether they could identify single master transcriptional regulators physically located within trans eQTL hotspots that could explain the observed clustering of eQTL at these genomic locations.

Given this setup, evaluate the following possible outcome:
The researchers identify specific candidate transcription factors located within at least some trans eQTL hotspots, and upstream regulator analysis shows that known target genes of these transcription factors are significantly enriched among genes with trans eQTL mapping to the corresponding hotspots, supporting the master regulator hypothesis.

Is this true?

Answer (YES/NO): NO